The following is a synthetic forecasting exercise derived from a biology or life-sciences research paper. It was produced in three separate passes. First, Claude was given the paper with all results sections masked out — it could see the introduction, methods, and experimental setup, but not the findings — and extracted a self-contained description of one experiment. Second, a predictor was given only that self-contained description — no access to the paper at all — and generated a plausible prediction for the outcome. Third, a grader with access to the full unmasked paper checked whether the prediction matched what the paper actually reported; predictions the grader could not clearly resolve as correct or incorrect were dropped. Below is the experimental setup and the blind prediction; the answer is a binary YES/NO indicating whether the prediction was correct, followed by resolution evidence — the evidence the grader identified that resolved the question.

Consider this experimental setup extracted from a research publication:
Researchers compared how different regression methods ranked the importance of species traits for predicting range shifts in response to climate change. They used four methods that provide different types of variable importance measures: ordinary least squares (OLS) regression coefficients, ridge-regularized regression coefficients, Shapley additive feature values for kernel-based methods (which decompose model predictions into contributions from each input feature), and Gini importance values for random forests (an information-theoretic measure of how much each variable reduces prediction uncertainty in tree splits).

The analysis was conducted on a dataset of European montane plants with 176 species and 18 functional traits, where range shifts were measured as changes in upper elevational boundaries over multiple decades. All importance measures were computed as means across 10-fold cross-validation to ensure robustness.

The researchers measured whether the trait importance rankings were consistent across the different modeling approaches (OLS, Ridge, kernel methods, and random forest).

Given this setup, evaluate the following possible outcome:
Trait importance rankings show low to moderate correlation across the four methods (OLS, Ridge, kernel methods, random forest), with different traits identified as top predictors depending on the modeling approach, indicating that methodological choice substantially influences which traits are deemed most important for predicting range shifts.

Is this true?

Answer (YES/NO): NO